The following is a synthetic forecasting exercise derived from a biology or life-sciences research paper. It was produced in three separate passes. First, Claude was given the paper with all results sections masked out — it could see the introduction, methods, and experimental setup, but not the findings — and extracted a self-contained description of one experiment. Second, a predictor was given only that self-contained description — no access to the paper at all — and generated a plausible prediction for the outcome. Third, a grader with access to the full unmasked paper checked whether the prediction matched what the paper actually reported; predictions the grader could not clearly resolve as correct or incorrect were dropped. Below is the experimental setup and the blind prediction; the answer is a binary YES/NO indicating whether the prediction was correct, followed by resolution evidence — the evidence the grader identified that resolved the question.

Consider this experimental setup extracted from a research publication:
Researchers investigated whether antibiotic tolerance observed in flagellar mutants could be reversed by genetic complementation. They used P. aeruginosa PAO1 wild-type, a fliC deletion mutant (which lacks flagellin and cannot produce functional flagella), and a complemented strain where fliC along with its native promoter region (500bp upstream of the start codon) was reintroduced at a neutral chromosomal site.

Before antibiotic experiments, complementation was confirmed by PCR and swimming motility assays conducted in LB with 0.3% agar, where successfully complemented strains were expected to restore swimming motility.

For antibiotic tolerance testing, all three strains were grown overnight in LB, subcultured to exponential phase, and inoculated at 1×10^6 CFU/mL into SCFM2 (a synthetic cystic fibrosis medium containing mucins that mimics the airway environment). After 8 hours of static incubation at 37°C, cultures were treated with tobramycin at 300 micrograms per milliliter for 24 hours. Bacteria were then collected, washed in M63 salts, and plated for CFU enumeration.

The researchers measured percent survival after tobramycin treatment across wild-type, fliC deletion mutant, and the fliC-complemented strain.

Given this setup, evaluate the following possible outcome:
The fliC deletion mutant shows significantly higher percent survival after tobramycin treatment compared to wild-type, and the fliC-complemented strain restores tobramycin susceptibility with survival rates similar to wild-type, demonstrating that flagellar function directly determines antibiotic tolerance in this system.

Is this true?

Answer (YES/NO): YES